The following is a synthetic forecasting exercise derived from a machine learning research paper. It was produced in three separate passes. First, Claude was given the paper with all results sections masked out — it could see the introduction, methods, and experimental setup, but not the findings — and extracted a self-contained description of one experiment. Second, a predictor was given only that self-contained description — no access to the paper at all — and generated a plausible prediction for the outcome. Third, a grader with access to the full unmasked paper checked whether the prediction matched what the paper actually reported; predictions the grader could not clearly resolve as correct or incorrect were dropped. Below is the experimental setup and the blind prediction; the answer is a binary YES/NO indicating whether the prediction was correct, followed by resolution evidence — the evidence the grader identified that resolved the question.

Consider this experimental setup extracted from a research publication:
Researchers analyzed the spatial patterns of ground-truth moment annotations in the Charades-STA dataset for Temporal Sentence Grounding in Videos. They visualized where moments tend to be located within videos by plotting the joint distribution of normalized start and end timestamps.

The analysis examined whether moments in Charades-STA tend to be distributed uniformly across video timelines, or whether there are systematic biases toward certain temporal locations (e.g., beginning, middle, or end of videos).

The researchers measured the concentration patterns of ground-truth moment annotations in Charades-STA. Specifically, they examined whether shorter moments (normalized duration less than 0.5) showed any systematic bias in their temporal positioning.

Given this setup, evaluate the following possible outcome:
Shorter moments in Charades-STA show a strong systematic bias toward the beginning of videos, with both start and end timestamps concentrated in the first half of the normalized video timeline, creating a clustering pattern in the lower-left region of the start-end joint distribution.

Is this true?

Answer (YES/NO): NO